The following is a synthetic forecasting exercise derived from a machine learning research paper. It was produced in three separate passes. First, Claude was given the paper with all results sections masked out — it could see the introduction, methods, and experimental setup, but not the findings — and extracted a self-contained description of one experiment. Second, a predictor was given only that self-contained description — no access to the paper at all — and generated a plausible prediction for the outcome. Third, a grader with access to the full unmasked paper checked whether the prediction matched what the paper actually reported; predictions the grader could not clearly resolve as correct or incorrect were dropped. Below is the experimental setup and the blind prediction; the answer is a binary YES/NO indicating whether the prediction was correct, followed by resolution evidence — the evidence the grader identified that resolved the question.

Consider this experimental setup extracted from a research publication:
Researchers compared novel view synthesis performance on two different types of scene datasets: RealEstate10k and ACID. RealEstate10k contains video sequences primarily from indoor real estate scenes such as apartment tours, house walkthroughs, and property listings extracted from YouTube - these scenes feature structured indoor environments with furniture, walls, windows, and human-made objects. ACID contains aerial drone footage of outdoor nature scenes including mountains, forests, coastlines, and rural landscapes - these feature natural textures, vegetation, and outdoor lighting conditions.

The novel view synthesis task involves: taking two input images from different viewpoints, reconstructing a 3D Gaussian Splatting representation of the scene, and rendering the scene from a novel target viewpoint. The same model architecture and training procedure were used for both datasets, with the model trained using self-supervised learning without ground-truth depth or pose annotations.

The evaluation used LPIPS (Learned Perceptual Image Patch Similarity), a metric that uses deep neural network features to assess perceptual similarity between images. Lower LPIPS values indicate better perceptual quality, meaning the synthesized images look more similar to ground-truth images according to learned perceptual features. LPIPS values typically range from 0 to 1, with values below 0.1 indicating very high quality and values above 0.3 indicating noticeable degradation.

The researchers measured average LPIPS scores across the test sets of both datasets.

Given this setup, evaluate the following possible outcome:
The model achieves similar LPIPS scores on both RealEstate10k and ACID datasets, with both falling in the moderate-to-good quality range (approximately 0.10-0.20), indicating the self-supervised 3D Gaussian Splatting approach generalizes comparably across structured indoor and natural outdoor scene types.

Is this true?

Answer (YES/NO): YES